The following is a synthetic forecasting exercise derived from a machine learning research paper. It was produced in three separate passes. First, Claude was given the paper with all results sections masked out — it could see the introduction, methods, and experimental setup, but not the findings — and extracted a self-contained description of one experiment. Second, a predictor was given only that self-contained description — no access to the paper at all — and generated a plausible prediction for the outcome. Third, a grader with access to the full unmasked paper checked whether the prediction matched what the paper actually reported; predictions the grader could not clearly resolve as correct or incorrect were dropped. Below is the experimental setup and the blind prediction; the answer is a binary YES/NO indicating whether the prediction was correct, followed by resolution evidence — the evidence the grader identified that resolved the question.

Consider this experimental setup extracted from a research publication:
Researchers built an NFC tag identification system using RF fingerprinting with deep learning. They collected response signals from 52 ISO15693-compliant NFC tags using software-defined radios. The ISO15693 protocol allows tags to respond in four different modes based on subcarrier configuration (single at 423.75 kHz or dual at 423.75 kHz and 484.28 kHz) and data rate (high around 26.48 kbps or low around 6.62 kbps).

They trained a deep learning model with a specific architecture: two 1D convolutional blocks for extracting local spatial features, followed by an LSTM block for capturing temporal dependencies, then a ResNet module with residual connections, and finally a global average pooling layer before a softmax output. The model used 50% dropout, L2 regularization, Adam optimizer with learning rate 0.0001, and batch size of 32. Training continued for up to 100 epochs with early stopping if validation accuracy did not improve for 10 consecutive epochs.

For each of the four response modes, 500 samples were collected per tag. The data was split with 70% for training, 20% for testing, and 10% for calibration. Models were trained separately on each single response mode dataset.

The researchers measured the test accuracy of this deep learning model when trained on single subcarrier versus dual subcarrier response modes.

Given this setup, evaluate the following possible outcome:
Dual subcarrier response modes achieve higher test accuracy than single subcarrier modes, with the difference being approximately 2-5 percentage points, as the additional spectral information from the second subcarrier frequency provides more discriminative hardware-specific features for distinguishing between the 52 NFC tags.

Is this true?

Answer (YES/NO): NO